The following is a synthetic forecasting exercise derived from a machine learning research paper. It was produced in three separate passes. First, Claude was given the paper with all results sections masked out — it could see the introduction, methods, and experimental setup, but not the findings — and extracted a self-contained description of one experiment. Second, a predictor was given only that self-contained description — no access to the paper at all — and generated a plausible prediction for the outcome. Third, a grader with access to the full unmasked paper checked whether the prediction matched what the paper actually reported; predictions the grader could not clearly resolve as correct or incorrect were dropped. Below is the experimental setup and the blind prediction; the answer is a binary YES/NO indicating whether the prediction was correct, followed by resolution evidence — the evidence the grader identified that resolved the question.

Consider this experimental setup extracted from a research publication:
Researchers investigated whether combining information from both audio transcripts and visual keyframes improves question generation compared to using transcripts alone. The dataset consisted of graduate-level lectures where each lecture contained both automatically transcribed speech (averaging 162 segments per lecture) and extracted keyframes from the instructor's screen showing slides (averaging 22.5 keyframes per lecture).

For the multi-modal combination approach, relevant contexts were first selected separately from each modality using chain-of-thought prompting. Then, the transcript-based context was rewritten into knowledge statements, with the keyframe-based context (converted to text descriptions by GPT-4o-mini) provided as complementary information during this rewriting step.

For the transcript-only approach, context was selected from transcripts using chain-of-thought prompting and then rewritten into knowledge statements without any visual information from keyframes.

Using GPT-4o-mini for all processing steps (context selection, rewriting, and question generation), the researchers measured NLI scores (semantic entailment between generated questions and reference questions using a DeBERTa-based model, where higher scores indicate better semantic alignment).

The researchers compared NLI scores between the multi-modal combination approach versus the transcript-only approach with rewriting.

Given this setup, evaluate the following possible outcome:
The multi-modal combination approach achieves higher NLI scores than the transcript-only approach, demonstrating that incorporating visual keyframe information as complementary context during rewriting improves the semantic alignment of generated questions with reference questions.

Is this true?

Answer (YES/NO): YES